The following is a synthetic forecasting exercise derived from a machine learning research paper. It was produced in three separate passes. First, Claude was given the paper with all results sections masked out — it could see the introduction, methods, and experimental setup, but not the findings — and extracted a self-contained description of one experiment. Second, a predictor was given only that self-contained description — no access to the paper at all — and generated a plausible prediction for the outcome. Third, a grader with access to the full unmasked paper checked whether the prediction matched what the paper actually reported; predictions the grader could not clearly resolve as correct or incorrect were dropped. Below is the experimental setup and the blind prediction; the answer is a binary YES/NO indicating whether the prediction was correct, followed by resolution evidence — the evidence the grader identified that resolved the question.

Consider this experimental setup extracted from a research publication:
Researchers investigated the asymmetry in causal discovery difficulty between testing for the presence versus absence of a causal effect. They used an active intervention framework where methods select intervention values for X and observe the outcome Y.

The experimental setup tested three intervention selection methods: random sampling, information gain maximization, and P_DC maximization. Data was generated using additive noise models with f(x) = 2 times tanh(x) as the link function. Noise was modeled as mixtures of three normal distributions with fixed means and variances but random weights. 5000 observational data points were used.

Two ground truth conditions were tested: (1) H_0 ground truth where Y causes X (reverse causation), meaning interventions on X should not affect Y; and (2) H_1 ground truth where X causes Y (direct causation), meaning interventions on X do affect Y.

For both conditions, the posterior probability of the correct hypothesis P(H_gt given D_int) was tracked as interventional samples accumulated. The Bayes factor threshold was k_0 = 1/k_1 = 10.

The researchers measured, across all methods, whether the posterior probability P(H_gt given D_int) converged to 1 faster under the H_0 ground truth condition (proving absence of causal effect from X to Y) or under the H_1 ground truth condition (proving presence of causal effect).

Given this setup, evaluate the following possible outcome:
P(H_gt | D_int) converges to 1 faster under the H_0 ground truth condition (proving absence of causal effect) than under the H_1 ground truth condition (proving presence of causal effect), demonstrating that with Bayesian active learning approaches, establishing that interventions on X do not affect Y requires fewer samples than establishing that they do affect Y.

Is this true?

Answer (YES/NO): YES